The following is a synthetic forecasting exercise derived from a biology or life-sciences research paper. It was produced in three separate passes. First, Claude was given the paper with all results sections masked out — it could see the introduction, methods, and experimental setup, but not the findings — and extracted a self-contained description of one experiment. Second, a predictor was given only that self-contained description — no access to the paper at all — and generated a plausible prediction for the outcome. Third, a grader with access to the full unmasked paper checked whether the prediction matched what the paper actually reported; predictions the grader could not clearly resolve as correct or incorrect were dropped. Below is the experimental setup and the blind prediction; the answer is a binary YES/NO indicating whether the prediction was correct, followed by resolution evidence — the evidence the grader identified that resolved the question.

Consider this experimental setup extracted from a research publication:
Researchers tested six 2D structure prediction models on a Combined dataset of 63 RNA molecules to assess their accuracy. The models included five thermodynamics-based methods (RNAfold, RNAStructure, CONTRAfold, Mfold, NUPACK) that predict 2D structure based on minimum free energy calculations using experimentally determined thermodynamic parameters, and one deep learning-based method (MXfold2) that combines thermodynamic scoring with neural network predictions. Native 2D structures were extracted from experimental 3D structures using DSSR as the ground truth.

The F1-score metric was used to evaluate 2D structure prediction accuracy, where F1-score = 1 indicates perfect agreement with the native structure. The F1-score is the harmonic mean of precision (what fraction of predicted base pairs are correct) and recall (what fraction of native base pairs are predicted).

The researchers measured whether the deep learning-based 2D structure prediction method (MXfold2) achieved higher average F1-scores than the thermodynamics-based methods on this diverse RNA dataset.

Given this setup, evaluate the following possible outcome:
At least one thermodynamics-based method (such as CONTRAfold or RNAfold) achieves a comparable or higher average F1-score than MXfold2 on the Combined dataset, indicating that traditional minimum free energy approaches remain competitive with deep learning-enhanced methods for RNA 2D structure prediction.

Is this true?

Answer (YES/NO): YES